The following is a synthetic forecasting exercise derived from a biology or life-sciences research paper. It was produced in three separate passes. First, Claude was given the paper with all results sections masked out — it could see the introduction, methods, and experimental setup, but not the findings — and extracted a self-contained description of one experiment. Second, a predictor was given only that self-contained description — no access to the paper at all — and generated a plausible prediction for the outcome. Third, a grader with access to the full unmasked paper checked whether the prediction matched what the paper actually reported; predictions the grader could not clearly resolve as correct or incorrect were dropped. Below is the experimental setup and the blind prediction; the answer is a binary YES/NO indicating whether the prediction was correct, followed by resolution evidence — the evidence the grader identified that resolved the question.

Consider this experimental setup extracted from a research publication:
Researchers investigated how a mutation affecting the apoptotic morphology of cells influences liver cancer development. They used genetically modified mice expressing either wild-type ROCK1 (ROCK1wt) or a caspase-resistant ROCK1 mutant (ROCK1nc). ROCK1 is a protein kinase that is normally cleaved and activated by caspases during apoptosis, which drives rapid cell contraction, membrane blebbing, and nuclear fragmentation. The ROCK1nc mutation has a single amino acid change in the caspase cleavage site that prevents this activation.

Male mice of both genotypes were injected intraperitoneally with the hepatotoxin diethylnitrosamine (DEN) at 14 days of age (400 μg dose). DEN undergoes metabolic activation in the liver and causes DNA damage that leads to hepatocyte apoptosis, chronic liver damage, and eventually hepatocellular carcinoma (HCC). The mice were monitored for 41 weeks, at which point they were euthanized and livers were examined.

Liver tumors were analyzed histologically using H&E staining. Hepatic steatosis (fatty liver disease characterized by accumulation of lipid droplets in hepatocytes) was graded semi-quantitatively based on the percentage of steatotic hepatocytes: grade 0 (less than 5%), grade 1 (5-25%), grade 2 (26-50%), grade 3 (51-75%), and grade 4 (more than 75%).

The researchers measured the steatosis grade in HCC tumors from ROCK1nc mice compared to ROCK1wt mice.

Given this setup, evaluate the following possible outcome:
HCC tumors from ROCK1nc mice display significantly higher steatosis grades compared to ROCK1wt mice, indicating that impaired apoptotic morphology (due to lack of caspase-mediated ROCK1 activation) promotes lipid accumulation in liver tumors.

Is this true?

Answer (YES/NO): YES